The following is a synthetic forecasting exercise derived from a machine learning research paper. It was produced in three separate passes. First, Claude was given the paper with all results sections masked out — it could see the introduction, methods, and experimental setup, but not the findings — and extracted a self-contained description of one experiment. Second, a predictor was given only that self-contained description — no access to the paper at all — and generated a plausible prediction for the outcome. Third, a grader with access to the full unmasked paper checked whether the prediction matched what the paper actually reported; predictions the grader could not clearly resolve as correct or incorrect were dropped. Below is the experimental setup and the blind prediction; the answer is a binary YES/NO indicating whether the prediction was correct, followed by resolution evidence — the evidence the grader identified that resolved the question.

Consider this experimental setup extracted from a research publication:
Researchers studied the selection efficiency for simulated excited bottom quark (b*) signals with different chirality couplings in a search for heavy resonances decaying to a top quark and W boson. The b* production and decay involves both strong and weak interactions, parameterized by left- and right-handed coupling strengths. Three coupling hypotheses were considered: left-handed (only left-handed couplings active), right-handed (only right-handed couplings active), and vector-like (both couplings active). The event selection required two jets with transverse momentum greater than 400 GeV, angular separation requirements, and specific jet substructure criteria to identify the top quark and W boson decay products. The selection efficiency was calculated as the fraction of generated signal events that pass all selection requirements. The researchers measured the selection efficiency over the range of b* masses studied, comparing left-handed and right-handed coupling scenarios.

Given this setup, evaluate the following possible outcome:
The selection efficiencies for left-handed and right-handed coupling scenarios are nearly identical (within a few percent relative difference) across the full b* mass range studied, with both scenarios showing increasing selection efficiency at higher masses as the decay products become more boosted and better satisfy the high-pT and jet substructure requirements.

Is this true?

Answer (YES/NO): NO